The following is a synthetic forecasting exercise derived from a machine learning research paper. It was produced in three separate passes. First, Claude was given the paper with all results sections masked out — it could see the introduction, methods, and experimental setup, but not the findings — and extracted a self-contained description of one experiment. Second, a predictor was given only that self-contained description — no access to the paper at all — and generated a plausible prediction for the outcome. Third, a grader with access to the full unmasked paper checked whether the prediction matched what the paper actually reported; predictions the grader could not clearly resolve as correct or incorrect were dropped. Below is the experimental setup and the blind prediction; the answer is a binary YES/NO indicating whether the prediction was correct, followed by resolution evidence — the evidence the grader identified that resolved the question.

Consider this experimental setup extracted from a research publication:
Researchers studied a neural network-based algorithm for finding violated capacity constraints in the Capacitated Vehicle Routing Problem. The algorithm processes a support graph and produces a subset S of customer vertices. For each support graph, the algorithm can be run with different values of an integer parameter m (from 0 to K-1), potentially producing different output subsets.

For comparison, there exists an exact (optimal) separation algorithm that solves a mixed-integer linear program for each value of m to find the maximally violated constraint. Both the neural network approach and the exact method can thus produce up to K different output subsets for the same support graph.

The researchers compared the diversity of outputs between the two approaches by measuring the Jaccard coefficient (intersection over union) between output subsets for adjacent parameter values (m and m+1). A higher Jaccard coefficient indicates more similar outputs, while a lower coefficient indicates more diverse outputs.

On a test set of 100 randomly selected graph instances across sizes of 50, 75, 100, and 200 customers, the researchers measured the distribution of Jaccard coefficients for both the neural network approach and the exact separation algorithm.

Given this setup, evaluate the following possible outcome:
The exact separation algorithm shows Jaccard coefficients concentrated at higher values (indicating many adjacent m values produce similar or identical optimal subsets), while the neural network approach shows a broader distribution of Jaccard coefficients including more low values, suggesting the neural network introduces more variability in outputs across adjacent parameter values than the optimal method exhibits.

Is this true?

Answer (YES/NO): NO